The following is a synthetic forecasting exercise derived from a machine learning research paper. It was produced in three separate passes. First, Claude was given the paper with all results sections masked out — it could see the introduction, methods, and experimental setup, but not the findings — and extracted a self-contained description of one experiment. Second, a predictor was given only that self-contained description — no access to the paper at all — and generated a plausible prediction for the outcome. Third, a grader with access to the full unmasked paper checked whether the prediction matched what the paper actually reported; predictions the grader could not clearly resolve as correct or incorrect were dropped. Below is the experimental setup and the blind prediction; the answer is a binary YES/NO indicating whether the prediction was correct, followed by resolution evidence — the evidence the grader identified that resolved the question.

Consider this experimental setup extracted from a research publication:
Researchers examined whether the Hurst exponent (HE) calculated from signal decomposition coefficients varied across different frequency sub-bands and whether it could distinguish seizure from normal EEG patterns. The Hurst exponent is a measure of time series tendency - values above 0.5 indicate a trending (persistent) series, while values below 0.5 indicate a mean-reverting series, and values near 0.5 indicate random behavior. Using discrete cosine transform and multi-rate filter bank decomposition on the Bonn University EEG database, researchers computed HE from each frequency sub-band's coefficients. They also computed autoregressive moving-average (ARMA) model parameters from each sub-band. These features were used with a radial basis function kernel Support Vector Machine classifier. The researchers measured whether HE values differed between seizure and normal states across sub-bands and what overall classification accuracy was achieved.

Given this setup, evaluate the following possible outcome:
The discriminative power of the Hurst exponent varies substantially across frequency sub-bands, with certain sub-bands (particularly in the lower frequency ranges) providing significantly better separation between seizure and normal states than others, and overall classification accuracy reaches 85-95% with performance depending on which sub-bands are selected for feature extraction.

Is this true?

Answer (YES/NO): NO